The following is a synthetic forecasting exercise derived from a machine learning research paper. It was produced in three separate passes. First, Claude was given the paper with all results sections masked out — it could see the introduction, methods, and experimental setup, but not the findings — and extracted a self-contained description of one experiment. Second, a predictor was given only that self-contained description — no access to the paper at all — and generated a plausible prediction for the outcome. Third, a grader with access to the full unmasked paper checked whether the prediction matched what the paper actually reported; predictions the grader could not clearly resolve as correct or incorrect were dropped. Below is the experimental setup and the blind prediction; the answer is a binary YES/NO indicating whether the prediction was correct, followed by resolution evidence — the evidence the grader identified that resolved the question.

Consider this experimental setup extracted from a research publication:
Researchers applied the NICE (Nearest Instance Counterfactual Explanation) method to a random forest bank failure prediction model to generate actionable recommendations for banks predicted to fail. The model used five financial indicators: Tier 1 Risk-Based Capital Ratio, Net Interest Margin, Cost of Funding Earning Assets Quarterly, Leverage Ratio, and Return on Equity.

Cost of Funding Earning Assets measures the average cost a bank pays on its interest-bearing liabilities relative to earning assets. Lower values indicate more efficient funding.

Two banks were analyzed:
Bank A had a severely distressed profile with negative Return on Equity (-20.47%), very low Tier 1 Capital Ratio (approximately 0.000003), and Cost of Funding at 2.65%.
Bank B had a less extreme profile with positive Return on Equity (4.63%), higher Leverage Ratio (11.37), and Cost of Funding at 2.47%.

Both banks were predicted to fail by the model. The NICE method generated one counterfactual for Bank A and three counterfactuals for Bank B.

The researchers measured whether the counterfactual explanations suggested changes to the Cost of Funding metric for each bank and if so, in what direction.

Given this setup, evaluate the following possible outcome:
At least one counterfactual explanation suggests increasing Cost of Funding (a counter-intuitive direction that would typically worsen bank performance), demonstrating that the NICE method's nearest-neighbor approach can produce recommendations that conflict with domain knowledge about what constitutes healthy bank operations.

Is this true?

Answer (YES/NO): NO